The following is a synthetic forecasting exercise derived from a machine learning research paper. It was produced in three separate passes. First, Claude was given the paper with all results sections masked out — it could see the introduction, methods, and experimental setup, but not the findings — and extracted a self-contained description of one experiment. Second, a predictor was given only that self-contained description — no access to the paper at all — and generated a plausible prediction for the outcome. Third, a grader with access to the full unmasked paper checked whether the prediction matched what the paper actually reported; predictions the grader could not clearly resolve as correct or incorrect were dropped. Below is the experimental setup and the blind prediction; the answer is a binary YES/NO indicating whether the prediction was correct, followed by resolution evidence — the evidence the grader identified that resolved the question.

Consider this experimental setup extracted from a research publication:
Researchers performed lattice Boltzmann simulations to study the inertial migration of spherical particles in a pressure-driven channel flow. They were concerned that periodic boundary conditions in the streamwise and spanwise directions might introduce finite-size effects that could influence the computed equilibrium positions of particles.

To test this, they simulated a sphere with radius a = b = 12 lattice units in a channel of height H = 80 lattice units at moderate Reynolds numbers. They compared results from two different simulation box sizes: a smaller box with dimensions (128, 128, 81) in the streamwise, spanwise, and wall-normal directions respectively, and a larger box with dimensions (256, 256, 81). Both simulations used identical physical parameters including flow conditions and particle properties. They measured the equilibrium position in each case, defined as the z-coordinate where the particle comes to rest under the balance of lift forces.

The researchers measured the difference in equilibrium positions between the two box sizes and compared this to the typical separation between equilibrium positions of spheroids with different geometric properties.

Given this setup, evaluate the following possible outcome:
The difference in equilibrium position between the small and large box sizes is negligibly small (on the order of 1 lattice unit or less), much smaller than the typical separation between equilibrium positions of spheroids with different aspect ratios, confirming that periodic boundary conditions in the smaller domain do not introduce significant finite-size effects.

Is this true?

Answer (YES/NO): YES